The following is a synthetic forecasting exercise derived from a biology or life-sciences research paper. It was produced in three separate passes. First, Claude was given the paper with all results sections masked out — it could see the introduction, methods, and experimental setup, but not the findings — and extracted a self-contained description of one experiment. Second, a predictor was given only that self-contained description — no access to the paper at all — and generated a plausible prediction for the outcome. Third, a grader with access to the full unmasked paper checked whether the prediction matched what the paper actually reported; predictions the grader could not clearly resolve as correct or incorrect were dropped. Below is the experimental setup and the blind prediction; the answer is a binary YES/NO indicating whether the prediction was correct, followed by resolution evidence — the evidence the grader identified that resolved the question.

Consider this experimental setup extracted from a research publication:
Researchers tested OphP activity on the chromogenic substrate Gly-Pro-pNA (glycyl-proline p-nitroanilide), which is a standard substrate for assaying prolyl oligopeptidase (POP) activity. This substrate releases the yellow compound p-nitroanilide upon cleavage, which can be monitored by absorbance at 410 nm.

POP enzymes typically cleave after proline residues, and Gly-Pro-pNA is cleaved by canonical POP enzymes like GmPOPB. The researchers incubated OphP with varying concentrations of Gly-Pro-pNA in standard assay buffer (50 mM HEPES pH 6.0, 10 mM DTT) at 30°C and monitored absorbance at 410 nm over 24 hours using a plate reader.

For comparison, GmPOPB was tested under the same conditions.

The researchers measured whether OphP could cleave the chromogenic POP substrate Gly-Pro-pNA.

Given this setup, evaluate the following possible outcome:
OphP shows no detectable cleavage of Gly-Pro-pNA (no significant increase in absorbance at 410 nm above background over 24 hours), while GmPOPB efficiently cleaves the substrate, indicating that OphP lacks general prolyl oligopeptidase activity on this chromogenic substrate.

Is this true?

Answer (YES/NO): NO